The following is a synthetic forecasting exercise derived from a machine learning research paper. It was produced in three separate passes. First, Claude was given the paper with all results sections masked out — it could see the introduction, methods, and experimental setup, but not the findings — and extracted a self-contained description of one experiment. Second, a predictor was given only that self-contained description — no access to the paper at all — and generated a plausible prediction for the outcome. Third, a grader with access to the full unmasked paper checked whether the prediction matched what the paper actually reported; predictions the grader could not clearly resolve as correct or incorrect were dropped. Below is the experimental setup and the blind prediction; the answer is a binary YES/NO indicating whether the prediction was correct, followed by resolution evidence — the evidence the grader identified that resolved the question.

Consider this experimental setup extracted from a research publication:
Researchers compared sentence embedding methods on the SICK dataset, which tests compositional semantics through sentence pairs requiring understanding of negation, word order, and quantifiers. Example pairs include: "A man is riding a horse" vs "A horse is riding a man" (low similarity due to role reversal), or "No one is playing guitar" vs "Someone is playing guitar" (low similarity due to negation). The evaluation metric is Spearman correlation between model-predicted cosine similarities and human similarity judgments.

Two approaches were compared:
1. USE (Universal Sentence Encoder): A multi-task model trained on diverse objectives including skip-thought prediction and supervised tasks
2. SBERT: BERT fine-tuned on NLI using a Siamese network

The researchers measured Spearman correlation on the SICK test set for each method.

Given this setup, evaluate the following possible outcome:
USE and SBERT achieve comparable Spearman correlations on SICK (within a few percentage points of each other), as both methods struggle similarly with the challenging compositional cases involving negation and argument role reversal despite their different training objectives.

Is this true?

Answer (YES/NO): YES